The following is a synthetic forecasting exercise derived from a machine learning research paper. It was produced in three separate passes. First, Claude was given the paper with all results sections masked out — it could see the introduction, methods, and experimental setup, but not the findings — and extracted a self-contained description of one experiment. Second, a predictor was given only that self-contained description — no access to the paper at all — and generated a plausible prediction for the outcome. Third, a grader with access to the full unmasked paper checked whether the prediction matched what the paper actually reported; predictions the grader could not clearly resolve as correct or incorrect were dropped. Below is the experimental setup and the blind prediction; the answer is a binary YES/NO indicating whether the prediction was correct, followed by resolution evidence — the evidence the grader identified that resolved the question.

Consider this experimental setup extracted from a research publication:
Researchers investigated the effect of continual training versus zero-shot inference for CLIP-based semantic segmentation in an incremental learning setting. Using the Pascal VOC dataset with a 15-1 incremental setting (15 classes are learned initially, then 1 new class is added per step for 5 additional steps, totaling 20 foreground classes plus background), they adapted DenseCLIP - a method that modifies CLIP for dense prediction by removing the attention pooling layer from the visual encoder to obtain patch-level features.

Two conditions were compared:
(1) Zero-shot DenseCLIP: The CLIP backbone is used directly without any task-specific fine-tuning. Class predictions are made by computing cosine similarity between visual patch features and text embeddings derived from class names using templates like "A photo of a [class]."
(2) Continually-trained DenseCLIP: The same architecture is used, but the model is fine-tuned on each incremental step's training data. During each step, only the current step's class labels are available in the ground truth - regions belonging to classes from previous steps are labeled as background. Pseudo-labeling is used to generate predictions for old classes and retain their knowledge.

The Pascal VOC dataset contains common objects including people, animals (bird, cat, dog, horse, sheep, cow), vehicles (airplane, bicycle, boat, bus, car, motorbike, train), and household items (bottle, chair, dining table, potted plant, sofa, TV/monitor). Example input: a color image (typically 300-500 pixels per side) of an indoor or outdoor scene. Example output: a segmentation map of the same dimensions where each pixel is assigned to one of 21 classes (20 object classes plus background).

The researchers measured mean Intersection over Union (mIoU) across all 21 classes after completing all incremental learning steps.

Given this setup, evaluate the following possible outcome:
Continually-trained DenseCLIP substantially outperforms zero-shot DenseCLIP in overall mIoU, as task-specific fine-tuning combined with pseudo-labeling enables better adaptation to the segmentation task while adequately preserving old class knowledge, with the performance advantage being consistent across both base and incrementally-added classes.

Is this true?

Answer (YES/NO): NO